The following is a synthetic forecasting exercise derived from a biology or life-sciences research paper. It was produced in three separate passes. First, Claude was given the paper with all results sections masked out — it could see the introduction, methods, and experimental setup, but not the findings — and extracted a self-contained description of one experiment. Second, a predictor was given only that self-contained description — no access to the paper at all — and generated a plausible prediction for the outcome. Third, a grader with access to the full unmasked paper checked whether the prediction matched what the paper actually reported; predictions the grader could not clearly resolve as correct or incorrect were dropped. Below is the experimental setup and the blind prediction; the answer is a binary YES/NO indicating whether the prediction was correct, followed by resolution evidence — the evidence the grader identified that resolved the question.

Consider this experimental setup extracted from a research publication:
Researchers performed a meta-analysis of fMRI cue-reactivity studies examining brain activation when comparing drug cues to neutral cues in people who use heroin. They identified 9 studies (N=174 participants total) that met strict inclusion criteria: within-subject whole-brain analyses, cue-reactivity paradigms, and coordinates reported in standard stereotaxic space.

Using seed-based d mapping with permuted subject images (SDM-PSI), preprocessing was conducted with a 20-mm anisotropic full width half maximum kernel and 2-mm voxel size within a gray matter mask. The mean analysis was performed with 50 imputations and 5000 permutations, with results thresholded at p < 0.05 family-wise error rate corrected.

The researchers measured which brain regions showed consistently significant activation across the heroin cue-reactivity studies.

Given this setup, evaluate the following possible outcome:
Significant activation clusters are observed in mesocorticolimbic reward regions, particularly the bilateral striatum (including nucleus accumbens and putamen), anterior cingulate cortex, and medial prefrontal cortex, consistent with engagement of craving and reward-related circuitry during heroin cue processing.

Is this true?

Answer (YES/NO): NO